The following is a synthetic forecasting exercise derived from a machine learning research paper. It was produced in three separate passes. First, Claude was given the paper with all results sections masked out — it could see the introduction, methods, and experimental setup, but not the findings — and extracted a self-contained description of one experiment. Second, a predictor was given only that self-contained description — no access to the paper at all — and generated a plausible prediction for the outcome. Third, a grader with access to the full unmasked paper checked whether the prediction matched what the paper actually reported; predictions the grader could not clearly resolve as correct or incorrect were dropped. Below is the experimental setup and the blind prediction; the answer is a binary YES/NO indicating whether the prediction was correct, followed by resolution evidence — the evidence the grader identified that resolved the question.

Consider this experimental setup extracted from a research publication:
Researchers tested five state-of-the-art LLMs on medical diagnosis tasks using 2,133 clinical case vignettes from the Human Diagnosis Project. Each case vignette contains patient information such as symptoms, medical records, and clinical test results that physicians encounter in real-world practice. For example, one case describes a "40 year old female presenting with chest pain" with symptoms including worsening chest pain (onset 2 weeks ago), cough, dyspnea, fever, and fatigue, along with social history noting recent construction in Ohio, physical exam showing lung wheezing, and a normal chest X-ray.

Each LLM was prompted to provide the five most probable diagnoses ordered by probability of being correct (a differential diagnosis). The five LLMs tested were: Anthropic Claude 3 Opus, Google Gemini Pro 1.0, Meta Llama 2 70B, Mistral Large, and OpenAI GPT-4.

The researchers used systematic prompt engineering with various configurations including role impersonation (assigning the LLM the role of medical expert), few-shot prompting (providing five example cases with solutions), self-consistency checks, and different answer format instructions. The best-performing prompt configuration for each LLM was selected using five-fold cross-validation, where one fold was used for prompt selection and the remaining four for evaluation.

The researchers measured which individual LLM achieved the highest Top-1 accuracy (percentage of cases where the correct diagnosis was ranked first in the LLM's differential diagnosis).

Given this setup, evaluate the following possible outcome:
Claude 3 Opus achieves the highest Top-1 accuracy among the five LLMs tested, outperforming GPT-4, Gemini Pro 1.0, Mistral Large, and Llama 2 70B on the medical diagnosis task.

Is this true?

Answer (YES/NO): YES